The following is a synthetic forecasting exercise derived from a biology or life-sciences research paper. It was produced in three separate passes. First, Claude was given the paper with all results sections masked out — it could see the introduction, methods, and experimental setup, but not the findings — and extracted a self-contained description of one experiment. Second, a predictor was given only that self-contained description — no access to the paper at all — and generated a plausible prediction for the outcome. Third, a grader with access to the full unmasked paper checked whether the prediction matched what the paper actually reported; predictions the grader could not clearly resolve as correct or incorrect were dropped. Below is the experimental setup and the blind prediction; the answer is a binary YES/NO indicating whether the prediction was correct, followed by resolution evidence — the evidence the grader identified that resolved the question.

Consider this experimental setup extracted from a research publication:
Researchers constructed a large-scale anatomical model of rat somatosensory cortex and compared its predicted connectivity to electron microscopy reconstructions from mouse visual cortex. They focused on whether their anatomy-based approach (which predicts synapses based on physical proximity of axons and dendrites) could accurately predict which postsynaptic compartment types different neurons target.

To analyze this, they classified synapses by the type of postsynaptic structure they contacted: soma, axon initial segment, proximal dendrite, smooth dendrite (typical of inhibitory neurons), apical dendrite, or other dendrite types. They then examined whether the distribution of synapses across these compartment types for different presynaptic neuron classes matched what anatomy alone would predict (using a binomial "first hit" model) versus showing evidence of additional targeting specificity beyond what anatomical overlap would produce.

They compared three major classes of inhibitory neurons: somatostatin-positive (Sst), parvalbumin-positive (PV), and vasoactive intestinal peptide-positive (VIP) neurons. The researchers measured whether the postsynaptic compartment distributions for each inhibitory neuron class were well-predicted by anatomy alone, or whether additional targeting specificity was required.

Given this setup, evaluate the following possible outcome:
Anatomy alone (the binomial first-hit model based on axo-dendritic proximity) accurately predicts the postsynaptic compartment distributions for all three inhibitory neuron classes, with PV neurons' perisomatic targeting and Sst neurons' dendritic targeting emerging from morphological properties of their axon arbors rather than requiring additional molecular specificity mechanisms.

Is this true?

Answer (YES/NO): NO